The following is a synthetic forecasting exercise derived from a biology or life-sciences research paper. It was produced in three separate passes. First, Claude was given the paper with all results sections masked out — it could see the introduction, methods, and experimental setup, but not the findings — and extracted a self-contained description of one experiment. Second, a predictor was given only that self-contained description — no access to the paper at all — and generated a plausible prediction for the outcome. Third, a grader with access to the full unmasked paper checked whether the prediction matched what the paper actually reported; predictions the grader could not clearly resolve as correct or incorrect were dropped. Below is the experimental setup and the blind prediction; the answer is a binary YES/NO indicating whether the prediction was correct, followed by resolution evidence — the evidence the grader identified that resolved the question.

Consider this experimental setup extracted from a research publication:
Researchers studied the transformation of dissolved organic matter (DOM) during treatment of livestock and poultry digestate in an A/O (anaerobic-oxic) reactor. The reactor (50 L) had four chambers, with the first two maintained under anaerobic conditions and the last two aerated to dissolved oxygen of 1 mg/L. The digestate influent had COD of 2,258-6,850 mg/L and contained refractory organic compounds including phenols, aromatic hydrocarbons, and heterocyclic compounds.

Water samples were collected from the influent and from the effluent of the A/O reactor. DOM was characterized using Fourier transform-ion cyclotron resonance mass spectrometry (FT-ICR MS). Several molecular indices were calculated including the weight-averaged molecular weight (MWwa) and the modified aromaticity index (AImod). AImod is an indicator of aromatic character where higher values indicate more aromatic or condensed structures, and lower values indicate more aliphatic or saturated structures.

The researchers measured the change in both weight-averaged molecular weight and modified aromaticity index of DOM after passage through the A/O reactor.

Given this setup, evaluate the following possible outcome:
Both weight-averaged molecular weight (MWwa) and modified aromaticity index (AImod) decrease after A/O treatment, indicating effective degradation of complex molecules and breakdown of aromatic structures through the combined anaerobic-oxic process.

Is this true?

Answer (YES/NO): NO